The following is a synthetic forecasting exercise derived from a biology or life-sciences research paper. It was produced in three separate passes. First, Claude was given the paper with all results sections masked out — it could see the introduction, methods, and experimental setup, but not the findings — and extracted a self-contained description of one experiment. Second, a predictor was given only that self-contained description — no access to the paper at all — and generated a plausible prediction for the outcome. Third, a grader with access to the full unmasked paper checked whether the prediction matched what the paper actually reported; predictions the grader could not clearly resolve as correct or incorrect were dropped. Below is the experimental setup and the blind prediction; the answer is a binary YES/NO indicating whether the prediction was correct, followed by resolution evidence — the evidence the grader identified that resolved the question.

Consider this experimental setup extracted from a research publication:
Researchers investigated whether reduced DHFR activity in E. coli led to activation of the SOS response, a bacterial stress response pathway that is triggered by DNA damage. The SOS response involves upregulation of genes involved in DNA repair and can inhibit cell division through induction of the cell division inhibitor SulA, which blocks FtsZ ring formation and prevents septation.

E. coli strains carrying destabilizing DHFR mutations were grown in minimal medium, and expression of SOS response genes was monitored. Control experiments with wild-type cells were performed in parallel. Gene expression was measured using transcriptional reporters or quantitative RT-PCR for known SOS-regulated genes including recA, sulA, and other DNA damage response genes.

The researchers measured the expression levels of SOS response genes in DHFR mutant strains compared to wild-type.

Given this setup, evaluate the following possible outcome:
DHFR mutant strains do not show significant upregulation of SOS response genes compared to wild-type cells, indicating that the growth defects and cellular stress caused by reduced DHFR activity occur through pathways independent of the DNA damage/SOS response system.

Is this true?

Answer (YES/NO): NO